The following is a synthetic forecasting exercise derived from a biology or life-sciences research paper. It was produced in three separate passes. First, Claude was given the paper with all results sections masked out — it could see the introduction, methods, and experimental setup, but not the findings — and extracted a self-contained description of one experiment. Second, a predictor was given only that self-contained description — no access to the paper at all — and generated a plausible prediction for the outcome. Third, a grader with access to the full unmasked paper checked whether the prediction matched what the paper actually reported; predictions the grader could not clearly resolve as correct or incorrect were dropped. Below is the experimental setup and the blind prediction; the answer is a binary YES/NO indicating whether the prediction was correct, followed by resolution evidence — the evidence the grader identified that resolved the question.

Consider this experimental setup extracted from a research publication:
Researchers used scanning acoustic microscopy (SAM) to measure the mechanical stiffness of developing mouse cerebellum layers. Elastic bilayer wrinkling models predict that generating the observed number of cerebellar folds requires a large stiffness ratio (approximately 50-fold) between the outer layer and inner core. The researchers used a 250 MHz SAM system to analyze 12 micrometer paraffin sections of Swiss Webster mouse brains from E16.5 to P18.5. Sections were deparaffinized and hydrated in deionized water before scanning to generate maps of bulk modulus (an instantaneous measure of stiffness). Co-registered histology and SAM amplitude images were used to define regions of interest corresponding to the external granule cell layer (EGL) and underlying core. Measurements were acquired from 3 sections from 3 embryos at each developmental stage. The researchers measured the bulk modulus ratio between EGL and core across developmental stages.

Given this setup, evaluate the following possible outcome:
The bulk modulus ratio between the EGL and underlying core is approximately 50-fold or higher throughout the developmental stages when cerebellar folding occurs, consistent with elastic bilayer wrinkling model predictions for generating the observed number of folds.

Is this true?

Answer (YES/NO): NO